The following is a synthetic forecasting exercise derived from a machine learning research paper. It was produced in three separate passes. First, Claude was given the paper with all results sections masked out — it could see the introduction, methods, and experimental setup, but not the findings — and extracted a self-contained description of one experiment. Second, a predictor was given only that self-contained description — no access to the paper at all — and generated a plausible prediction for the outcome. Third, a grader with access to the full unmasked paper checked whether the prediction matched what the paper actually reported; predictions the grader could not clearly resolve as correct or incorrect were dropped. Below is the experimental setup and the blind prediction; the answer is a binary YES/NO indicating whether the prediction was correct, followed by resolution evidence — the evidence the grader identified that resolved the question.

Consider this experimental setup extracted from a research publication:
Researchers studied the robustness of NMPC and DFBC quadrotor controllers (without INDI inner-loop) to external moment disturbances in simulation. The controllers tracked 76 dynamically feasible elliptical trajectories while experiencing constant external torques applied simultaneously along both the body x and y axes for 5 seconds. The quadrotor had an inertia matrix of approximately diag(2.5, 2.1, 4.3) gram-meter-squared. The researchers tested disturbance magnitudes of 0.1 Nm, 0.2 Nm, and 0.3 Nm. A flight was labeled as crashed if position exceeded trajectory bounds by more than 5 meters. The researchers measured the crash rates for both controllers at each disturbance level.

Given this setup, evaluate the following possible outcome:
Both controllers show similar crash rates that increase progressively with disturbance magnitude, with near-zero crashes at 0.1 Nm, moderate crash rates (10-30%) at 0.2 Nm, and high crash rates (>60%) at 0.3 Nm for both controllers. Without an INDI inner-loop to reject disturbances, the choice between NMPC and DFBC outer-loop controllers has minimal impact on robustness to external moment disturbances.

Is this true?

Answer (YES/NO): NO